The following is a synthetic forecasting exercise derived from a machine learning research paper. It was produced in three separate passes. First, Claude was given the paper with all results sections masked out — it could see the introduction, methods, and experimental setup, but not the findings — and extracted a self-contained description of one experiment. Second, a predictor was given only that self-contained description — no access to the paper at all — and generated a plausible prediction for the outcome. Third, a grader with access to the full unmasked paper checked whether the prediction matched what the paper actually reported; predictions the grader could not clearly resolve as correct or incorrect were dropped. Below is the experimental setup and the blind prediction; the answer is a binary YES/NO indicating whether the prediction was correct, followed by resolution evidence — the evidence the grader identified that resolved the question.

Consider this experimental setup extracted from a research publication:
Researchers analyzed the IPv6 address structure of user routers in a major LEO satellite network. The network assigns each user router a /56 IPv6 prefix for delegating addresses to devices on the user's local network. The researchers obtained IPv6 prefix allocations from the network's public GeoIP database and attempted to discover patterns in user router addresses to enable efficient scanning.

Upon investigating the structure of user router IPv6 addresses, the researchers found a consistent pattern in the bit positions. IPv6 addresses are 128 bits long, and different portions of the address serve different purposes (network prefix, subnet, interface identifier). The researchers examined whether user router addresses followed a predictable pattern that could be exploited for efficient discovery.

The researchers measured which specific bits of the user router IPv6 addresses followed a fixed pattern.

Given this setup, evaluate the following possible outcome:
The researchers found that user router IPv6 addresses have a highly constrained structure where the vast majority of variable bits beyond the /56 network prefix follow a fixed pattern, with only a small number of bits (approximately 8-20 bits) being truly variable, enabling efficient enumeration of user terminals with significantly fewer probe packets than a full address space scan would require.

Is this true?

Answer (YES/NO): YES